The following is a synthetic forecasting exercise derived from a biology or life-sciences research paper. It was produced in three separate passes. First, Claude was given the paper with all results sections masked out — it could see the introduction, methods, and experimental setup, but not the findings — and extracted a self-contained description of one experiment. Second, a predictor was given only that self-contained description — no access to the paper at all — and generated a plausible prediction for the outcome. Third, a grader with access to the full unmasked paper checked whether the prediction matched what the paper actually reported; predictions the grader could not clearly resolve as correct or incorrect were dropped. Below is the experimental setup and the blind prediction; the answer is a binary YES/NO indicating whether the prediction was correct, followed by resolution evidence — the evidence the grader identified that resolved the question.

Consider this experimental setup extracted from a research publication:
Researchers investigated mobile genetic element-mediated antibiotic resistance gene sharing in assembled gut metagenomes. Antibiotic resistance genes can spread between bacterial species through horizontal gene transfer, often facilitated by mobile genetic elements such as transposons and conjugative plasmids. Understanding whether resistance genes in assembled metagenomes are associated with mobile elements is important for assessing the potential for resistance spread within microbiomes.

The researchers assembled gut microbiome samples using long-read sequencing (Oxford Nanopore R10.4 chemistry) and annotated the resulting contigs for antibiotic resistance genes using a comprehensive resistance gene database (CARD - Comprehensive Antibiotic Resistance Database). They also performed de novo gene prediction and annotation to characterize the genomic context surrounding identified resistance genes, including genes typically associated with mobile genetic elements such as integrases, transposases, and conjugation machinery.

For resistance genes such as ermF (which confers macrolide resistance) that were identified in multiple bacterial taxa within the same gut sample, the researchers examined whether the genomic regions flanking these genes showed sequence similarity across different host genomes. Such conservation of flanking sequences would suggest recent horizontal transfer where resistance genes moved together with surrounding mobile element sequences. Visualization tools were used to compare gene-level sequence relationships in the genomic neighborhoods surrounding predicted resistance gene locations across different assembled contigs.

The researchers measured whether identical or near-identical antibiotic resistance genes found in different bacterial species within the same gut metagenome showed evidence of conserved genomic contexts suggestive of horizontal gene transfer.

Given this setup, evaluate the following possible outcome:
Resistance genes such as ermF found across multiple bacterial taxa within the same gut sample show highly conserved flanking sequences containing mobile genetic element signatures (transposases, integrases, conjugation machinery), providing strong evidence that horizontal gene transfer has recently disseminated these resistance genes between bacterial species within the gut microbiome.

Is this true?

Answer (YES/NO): NO